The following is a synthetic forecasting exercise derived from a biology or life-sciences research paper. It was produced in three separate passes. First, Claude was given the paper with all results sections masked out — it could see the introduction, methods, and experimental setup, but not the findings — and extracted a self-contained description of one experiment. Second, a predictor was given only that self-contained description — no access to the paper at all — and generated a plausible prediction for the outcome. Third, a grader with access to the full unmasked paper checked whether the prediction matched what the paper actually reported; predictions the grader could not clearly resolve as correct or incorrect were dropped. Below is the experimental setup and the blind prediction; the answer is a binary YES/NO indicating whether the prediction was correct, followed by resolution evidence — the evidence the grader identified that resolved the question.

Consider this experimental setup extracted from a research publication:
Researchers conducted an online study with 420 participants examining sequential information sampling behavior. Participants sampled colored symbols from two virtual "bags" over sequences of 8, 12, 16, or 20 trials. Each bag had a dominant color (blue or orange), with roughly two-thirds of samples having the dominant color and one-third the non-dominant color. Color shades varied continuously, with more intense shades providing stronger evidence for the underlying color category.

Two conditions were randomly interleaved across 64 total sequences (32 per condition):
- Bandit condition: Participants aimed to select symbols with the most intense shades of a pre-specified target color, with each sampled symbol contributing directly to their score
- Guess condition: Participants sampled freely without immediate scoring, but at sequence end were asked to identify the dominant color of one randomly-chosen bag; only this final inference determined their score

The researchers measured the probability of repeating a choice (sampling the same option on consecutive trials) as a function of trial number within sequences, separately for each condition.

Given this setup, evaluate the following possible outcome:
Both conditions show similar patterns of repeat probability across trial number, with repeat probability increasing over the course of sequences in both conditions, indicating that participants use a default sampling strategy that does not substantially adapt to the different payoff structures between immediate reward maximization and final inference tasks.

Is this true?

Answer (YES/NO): NO